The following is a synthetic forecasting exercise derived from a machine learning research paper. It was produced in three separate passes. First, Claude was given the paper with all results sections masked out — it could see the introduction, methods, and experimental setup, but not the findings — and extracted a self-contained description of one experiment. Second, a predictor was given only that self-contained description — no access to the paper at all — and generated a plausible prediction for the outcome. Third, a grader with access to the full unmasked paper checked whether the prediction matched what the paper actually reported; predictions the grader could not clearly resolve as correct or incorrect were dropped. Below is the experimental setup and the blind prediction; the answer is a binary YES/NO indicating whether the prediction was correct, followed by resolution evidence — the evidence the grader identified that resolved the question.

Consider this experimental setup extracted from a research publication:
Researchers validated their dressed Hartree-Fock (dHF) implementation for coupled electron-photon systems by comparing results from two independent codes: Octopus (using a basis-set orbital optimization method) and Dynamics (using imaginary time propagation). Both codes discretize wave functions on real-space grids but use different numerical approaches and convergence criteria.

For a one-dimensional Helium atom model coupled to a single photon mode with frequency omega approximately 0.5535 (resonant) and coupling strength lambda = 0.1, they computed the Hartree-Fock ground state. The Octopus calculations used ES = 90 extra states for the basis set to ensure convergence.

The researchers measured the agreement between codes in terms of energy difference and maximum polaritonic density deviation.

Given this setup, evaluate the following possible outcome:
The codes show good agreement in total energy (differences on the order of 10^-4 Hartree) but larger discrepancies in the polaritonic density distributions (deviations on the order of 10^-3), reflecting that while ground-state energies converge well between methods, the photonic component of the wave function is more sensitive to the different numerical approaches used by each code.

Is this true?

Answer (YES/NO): NO